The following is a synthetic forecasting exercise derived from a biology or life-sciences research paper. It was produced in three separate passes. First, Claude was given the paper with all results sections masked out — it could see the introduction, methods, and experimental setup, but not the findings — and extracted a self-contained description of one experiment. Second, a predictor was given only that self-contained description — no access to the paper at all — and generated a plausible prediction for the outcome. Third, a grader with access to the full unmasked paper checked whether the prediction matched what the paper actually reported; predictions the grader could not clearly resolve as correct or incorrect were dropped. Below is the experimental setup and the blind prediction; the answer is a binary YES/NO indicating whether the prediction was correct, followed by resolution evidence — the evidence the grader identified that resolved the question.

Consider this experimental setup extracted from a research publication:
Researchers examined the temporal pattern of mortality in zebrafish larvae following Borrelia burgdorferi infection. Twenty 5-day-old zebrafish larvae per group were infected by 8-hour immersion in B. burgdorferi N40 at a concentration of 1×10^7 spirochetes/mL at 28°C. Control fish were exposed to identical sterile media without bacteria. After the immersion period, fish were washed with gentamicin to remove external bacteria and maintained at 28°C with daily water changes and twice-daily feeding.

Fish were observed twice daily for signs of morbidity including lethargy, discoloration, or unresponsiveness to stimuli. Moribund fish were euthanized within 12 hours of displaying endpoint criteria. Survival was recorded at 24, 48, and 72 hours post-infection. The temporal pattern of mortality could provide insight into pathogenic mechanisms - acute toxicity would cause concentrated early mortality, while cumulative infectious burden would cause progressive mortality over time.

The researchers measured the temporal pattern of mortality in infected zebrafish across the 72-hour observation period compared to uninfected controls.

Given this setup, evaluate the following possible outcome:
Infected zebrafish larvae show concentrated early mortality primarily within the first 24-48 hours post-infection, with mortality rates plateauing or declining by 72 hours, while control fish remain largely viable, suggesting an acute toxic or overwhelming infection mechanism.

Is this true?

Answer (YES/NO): NO